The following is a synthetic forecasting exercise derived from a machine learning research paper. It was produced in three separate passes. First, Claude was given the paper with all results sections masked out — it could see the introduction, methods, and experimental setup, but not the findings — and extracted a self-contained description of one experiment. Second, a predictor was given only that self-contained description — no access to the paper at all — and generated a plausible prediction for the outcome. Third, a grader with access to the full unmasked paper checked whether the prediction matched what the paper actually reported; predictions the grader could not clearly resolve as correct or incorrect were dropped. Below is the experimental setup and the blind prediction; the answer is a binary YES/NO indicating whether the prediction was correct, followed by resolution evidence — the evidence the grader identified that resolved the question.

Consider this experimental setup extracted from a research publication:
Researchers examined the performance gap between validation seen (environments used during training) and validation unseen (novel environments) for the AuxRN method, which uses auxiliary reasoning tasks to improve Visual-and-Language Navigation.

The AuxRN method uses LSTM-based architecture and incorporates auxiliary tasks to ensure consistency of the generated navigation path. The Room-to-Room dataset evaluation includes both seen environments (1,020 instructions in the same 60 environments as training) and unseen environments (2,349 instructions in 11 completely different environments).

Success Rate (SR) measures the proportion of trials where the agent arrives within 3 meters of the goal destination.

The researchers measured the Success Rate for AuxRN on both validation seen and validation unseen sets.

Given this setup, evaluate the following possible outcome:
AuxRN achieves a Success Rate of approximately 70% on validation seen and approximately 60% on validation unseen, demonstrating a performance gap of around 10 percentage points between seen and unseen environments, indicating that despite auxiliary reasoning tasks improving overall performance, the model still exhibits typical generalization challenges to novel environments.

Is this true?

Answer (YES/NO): NO